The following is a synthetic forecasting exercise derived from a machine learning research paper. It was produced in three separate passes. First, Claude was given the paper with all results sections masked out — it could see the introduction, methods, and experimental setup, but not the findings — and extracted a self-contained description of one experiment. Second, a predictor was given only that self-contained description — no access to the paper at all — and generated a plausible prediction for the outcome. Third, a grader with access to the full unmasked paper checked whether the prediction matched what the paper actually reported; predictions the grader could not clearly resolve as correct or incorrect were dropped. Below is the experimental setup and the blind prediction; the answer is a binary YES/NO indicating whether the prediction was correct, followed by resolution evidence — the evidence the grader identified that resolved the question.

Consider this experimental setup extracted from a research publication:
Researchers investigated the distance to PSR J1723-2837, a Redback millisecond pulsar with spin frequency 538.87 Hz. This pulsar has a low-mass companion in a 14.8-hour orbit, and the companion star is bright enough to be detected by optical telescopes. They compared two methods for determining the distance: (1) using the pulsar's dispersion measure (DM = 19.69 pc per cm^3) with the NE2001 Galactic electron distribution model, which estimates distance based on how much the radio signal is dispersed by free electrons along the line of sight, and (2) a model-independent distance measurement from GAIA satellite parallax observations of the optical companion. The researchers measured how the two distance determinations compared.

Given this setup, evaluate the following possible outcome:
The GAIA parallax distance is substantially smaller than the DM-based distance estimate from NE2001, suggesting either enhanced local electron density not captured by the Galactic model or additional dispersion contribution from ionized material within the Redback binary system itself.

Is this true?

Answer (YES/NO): NO